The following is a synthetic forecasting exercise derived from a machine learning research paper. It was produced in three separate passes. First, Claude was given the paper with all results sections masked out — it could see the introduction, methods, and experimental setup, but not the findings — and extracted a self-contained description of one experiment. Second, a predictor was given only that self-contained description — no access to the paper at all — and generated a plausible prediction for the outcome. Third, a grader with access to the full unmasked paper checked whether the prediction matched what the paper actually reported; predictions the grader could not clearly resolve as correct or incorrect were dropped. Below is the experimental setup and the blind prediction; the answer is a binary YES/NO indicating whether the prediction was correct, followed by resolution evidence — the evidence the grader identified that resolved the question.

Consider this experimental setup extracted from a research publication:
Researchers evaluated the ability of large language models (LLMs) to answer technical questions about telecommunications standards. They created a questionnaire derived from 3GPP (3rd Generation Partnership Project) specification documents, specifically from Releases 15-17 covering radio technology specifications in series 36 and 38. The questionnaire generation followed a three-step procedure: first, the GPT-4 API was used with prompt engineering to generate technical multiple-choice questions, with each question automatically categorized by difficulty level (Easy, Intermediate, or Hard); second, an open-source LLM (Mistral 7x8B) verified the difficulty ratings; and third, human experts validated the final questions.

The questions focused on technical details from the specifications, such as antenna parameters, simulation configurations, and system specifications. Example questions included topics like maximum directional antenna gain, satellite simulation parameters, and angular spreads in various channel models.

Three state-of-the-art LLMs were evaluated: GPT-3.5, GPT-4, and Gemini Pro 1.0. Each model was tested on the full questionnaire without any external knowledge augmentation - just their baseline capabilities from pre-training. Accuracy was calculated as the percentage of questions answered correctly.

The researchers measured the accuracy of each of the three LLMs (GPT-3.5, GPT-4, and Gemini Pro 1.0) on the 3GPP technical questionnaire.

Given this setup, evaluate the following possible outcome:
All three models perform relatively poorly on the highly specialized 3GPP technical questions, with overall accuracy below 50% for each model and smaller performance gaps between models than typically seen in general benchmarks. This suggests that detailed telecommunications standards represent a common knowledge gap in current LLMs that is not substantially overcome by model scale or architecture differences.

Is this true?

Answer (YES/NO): NO